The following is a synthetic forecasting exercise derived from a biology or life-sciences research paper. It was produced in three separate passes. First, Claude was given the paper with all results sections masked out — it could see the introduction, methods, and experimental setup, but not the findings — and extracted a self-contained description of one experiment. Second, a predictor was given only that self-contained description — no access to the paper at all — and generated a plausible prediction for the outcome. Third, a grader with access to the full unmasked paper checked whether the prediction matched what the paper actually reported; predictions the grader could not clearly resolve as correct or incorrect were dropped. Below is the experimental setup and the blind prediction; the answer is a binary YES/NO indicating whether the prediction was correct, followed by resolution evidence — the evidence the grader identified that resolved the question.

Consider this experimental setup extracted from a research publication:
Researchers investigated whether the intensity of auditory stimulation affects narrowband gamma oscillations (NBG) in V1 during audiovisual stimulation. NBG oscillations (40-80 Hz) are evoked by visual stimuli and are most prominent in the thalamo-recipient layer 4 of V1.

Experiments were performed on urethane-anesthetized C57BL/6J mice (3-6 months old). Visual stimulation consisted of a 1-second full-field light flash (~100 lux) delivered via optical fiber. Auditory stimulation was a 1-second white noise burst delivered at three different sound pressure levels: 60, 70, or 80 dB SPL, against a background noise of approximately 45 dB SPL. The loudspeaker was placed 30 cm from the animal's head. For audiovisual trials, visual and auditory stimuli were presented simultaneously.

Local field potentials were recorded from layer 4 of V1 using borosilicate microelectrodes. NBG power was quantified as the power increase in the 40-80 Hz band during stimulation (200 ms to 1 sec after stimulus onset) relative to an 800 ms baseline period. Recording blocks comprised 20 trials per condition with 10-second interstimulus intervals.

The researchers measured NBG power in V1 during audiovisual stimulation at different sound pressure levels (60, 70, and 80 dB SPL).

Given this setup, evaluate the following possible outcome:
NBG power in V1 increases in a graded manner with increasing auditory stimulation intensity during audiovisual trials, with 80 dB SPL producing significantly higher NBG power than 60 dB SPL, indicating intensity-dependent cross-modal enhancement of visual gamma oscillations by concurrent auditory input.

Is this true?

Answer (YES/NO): NO